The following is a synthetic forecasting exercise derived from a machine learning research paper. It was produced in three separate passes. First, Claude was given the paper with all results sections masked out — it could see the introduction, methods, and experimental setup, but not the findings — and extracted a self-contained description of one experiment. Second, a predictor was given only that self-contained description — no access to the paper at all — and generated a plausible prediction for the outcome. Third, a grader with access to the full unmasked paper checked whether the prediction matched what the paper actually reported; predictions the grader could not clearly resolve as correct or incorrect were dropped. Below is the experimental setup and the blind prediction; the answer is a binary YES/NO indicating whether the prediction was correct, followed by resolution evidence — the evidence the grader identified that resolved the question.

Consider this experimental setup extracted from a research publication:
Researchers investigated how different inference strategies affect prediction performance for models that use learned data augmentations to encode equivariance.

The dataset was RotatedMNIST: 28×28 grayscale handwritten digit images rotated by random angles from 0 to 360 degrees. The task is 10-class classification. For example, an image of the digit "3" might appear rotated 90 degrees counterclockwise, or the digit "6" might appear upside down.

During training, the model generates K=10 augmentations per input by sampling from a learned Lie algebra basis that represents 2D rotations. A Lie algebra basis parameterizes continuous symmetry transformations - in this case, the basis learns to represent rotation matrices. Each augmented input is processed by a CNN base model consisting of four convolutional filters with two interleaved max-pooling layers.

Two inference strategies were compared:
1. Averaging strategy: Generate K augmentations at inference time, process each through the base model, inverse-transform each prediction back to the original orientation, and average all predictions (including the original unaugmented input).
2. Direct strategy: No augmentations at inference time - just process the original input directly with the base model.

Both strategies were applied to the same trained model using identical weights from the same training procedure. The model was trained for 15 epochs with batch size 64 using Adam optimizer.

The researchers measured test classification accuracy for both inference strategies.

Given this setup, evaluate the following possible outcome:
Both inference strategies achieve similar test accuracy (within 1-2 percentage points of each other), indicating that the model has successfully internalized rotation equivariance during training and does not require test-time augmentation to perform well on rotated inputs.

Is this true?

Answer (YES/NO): YES